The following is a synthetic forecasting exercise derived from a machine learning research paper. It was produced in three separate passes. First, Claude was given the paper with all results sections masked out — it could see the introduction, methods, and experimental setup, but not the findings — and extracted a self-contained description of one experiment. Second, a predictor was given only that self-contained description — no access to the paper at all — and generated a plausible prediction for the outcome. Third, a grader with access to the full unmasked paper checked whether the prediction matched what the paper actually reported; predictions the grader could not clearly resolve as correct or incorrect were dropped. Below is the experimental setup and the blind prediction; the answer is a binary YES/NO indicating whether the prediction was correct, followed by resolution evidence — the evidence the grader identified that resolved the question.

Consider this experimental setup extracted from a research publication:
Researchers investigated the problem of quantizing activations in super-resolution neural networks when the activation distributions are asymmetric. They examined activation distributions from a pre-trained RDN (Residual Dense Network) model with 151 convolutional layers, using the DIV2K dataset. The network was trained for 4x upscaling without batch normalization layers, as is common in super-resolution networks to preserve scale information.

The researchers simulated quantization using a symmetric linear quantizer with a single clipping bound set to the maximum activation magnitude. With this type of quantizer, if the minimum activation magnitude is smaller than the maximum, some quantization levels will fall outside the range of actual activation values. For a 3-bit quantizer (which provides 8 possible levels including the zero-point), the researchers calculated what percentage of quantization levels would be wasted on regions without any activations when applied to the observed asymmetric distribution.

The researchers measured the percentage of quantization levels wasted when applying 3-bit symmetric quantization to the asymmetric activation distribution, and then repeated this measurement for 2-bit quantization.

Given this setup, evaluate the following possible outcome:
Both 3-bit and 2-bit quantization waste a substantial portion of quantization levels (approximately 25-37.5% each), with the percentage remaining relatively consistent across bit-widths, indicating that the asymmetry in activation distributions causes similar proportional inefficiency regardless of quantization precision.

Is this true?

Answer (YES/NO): NO